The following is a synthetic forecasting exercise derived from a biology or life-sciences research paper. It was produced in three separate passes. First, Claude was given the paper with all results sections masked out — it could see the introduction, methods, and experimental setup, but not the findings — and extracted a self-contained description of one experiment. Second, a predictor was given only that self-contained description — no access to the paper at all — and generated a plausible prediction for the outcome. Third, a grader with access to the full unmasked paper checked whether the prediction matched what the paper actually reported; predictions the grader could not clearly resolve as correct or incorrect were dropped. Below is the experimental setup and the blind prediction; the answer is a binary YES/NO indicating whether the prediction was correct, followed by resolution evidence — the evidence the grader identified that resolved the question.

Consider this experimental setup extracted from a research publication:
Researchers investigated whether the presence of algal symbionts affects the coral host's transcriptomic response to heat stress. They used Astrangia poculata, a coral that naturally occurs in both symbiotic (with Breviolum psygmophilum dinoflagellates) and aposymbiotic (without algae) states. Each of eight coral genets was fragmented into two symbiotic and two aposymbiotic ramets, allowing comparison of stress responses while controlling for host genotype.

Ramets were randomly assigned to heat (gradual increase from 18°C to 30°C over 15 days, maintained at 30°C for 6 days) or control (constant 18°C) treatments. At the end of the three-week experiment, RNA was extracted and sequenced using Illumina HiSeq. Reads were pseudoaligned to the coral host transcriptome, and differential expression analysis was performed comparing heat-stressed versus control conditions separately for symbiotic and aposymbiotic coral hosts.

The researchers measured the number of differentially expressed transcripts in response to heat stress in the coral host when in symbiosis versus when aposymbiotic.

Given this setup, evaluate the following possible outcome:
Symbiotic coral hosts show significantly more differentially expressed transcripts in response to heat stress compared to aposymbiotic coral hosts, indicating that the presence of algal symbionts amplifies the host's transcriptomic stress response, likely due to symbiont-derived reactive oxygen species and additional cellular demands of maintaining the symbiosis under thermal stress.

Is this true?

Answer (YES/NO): NO